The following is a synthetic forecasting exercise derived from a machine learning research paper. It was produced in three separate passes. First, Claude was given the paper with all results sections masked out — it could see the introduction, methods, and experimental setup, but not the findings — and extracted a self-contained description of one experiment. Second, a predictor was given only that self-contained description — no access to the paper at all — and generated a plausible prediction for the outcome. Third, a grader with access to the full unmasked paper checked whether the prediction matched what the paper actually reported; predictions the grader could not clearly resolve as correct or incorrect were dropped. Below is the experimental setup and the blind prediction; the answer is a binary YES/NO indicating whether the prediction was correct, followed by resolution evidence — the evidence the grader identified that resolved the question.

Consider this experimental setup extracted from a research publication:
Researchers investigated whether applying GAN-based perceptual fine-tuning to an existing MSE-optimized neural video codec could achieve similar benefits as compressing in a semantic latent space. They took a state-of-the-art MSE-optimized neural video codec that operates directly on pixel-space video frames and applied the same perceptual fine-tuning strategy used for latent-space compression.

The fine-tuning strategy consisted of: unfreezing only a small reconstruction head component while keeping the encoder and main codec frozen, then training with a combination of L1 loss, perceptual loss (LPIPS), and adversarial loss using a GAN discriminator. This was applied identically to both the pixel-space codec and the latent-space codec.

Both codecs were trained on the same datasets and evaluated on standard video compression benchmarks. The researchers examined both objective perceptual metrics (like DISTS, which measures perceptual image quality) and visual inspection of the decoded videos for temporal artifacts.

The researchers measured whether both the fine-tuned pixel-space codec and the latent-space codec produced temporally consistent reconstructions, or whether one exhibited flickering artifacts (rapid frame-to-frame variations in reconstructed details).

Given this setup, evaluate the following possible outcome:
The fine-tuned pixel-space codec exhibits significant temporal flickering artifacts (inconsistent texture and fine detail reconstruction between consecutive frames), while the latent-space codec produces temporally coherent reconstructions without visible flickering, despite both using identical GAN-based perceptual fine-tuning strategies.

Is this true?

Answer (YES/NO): YES